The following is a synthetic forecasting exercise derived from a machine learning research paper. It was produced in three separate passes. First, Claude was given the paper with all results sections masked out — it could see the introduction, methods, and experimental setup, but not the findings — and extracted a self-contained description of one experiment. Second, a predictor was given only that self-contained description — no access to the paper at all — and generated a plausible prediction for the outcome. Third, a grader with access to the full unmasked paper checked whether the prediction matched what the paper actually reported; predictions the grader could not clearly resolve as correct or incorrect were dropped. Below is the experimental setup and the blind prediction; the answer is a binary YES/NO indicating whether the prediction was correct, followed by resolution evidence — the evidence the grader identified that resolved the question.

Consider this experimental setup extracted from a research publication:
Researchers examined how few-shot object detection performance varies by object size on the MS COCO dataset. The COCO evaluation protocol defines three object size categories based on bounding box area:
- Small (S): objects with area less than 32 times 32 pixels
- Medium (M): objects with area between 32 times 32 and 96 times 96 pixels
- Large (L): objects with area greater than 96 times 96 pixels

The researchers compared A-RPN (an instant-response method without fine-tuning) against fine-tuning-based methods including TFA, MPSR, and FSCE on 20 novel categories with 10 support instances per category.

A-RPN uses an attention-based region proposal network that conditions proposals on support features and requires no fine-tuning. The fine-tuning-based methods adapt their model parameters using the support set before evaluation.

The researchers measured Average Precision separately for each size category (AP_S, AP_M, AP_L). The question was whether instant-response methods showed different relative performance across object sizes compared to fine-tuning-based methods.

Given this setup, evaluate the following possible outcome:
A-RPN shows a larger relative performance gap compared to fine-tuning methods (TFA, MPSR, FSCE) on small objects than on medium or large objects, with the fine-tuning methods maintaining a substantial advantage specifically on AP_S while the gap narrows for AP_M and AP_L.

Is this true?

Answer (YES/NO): NO